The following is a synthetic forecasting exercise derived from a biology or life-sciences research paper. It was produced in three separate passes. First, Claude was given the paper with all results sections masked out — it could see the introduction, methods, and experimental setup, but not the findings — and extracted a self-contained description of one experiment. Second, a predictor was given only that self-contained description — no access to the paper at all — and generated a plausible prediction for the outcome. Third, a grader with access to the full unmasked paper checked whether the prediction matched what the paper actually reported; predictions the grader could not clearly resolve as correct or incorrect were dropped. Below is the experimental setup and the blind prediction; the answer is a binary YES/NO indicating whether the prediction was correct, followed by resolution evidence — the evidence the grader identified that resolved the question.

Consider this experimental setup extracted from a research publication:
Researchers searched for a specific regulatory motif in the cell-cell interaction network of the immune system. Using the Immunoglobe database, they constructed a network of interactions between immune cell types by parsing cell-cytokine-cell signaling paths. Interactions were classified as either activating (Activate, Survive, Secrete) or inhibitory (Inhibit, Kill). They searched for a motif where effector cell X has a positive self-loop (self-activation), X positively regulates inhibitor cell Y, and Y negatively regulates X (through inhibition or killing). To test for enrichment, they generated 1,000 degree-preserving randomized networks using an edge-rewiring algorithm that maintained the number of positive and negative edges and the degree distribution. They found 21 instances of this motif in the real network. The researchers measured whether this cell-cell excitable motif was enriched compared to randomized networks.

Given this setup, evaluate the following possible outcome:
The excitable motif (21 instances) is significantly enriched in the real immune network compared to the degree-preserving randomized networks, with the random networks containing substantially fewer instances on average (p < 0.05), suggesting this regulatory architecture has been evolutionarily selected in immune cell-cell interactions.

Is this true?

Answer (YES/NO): NO